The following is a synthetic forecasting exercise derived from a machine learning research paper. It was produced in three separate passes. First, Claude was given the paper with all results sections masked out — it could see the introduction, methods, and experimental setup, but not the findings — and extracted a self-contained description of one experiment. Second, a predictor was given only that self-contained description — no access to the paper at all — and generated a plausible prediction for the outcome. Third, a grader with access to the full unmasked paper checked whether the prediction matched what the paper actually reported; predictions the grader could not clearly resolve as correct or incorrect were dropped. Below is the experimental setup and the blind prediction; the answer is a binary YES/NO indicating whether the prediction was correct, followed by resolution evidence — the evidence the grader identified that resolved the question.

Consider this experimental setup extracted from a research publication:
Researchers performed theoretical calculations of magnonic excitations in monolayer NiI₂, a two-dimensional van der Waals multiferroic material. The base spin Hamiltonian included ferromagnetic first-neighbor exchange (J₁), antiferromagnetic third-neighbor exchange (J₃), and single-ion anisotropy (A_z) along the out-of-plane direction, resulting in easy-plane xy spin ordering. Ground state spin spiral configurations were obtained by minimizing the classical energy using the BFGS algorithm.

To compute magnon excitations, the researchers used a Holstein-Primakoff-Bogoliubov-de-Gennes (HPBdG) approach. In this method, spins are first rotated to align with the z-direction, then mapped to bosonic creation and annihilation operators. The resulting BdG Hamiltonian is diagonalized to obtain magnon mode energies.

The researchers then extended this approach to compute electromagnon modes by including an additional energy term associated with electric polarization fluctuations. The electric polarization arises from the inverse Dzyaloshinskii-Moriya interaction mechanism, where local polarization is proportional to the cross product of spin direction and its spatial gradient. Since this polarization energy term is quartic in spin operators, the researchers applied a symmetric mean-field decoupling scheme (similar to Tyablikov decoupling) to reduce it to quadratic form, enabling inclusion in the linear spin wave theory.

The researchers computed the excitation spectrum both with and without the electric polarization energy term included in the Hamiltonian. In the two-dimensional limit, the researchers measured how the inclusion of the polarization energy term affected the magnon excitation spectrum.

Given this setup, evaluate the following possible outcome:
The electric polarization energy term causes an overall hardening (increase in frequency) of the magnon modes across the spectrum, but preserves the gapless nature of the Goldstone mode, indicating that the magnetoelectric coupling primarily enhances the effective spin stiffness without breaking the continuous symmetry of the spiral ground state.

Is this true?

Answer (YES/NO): NO